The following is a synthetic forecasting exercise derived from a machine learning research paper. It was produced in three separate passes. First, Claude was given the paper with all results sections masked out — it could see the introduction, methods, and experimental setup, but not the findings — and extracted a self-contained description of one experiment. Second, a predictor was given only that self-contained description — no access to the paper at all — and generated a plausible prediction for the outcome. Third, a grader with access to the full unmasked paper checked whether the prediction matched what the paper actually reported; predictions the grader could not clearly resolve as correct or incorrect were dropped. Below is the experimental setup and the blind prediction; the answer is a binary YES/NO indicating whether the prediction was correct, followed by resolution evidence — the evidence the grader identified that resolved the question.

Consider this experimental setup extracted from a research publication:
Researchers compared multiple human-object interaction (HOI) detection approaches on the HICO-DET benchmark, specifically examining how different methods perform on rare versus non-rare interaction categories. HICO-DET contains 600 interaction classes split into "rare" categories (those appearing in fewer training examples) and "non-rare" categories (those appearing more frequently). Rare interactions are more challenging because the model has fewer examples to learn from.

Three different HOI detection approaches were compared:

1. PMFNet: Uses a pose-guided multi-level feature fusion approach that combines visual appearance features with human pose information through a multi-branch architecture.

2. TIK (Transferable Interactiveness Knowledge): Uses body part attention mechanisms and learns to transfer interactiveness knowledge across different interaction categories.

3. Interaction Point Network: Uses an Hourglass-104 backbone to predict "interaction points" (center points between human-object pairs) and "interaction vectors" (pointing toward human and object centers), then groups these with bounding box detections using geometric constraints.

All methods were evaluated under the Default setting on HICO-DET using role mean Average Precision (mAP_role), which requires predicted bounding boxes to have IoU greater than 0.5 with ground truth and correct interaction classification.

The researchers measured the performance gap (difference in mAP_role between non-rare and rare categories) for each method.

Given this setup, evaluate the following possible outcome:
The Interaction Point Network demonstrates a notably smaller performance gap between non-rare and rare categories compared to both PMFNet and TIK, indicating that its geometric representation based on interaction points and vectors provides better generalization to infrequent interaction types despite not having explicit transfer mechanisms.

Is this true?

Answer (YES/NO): NO